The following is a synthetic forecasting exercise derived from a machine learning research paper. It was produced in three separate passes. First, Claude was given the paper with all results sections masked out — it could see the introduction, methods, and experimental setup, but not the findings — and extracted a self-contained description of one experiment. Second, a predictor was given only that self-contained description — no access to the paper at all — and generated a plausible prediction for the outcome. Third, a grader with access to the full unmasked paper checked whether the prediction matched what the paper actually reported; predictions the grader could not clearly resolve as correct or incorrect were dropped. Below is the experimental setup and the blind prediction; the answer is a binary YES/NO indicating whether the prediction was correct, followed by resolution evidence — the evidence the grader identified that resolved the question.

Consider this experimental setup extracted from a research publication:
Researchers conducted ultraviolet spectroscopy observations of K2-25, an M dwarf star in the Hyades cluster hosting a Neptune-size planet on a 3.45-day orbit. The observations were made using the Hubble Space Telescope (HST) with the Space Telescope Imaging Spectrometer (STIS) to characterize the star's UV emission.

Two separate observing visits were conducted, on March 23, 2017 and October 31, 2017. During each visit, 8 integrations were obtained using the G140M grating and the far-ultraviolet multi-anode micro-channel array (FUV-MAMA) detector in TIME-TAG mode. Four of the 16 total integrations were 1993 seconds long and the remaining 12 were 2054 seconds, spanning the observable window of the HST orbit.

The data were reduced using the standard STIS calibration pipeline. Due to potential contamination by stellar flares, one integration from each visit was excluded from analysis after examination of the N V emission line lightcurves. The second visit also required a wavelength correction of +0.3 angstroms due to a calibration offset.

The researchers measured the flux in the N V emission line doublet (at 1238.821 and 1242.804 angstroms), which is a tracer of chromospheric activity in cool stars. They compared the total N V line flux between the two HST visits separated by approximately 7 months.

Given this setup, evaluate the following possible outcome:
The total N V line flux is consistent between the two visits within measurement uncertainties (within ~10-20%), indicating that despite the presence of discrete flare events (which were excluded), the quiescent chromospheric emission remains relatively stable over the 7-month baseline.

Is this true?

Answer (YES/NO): YES